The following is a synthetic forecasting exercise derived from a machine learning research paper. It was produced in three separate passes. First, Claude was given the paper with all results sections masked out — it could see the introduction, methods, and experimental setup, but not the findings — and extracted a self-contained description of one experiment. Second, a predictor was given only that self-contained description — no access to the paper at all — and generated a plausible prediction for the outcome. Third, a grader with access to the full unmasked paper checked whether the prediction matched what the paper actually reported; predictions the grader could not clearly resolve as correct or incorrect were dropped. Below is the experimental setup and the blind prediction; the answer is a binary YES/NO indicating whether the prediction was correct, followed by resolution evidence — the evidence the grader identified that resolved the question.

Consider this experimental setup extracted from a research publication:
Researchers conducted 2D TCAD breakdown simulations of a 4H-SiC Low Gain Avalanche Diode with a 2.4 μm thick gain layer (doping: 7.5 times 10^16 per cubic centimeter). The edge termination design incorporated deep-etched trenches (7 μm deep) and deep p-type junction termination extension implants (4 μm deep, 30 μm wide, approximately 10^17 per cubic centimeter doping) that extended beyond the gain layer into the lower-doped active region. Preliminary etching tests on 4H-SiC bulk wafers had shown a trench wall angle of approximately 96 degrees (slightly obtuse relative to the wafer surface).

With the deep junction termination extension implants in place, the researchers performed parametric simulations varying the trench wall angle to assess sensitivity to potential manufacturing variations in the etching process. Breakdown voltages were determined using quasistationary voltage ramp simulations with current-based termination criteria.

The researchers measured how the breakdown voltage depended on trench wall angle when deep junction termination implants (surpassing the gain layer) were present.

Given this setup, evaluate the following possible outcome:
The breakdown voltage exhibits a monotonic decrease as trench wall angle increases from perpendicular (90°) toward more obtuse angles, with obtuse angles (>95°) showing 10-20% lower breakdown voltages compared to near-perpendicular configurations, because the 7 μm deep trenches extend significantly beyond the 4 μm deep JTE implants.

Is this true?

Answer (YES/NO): NO